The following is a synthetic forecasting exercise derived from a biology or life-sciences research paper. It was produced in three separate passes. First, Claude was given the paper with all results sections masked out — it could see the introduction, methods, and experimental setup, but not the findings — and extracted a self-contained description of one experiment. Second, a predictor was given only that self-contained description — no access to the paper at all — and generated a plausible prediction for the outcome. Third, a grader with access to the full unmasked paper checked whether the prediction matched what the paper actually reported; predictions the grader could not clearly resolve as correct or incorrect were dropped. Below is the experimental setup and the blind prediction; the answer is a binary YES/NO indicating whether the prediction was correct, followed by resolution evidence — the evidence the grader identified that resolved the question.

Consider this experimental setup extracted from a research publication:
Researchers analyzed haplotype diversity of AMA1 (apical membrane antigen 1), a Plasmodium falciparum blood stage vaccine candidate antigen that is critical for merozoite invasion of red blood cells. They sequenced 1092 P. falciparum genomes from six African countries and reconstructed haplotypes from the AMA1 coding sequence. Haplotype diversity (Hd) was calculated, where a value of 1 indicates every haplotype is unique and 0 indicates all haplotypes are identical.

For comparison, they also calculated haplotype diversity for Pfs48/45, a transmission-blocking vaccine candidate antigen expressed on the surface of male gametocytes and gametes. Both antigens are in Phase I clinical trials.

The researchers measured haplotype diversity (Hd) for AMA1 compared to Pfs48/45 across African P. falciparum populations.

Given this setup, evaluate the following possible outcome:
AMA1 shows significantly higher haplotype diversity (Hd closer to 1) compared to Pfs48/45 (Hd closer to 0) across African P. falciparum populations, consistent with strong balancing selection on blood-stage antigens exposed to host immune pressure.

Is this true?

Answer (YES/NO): NO